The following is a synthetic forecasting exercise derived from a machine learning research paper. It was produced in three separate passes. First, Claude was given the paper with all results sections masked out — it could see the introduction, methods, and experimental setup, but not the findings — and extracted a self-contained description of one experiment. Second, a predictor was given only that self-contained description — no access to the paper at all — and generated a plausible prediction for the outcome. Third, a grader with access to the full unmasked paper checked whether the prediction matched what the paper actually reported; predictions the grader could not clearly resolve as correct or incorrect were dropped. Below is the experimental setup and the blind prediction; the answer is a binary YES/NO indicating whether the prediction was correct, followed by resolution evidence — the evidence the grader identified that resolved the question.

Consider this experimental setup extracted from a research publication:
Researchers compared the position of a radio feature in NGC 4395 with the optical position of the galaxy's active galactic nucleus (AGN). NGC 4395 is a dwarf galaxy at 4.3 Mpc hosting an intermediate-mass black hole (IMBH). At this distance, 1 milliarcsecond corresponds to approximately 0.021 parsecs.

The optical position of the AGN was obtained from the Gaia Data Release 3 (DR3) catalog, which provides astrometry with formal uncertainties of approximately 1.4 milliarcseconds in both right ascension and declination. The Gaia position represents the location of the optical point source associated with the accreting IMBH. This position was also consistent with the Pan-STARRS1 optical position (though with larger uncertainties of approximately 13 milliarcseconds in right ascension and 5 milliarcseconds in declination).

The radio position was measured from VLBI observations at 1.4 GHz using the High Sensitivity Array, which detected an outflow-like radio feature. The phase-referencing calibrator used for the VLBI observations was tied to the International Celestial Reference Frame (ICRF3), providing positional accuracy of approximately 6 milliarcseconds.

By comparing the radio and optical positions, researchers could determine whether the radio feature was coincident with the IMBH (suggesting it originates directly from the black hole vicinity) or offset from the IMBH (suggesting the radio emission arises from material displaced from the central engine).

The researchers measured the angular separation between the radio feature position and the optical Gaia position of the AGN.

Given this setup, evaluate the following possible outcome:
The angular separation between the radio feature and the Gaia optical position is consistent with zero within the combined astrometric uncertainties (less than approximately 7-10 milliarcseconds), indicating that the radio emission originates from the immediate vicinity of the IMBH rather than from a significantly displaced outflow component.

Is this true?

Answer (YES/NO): NO